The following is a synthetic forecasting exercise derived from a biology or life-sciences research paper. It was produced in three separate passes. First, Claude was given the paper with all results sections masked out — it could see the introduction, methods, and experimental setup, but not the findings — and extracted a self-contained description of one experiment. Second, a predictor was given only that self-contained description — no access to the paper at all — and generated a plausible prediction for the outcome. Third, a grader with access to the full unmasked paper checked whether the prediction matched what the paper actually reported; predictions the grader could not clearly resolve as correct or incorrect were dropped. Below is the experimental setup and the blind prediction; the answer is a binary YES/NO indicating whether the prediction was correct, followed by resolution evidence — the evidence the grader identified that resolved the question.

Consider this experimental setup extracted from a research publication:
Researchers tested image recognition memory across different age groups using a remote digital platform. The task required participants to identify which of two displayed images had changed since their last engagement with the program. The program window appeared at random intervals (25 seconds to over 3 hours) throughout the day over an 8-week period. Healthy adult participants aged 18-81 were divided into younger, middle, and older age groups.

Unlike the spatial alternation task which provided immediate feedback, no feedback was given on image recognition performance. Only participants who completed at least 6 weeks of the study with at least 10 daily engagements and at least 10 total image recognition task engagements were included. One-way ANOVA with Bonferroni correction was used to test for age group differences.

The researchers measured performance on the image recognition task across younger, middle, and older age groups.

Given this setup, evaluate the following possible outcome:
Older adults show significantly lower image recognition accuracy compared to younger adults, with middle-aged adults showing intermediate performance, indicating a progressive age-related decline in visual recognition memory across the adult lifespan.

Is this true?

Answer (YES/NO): NO